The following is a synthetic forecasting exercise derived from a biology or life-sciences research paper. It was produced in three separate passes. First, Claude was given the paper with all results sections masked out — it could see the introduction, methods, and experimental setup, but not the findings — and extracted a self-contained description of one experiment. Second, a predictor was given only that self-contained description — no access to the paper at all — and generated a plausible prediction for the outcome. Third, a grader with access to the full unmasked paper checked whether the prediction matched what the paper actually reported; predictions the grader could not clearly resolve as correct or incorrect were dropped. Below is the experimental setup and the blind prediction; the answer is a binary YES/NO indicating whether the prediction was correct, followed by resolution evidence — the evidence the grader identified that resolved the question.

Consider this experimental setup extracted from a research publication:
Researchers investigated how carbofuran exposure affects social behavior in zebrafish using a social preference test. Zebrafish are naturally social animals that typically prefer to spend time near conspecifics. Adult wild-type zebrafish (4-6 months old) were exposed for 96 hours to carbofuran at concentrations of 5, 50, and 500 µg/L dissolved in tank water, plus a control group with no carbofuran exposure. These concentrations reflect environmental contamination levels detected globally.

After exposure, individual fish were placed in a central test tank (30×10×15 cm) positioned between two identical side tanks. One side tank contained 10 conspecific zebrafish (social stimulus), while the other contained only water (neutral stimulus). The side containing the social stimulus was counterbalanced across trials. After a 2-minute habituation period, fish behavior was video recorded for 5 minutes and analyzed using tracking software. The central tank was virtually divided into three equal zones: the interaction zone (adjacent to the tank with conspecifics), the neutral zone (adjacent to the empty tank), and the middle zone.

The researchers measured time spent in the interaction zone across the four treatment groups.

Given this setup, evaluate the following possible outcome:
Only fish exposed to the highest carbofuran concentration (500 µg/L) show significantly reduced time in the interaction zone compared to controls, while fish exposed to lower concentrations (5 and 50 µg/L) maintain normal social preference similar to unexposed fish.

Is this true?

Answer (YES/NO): NO